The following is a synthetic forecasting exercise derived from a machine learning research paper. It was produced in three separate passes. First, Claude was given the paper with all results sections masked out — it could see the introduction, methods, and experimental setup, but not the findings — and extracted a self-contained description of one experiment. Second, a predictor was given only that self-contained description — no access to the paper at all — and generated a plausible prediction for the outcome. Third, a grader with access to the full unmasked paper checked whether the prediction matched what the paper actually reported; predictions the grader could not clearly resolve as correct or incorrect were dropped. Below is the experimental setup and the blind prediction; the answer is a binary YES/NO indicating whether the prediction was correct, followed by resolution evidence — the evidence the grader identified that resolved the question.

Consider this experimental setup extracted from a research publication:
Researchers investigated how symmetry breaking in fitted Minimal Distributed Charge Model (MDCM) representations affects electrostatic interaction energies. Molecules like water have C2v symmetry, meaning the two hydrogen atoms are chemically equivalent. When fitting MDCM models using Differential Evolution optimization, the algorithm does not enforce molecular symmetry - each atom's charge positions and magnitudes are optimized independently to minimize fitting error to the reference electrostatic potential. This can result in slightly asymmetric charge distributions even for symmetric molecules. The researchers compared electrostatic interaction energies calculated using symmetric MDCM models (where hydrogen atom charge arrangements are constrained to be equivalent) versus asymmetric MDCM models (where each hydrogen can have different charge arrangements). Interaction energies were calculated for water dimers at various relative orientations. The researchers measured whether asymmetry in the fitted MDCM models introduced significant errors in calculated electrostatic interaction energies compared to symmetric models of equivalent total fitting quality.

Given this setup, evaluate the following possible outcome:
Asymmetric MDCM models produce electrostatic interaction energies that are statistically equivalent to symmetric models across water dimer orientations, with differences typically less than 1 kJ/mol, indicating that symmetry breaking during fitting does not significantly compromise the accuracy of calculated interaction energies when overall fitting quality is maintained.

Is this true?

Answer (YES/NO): YES